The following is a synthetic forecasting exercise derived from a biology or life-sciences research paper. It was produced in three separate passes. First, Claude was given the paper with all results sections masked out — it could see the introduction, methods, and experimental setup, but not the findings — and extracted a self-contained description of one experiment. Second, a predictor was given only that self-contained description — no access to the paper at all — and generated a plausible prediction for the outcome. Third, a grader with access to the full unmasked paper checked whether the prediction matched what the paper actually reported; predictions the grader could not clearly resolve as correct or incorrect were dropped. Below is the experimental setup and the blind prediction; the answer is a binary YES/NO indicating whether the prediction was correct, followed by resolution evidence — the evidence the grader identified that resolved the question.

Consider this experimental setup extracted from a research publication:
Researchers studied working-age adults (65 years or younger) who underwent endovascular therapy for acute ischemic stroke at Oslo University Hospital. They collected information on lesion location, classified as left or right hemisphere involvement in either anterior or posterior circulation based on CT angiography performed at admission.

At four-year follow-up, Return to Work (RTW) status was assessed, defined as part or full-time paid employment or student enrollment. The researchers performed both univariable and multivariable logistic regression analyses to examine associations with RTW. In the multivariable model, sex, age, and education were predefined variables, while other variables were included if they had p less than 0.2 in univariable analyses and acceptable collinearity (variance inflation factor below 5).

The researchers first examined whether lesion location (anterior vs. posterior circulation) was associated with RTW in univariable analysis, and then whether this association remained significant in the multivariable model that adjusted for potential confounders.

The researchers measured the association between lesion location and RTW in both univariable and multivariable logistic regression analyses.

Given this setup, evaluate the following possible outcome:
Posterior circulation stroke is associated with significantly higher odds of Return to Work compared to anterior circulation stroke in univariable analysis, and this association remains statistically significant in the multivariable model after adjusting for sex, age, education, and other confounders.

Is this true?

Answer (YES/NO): NO